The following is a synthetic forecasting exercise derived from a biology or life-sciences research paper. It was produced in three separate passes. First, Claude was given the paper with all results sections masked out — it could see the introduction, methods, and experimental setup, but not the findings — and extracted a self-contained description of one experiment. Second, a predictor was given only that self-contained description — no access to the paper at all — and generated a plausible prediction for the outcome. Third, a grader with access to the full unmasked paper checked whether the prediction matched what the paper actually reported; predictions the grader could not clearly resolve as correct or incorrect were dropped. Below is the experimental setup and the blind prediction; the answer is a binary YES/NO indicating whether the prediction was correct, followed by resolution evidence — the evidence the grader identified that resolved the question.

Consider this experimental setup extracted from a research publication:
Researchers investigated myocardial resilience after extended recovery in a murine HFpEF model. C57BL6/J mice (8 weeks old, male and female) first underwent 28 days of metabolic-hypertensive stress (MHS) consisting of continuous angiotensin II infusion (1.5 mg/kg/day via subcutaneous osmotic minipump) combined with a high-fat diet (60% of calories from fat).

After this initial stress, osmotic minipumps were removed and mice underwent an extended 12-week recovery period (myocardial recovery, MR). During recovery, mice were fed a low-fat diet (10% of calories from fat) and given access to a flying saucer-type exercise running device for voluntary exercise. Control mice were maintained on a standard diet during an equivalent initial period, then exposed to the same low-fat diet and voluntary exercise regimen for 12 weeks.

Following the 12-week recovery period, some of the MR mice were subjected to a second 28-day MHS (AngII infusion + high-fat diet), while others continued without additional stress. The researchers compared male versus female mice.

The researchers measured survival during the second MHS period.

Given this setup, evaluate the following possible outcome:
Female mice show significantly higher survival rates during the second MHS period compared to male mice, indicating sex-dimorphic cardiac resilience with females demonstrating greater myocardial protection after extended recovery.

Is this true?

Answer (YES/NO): NO